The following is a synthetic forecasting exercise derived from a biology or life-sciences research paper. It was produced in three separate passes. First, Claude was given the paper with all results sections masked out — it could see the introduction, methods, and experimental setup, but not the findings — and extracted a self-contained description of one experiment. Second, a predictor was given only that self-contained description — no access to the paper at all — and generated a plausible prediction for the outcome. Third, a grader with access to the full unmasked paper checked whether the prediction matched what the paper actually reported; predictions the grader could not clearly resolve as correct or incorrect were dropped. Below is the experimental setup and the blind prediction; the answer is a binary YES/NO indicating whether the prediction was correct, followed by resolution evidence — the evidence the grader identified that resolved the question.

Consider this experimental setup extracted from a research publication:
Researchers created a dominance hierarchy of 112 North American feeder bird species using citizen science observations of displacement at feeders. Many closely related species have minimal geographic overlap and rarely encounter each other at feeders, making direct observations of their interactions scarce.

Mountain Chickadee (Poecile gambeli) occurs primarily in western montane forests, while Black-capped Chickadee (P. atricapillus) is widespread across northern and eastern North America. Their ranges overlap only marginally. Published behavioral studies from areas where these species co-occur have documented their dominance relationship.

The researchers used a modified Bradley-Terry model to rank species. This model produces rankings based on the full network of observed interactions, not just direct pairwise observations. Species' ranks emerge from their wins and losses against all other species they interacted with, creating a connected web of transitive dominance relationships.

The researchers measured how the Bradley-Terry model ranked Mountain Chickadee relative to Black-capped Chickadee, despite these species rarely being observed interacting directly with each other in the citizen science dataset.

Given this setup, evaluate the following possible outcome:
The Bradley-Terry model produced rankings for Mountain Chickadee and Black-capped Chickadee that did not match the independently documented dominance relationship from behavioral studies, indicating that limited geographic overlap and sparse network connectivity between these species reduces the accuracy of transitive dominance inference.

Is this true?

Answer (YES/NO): NO